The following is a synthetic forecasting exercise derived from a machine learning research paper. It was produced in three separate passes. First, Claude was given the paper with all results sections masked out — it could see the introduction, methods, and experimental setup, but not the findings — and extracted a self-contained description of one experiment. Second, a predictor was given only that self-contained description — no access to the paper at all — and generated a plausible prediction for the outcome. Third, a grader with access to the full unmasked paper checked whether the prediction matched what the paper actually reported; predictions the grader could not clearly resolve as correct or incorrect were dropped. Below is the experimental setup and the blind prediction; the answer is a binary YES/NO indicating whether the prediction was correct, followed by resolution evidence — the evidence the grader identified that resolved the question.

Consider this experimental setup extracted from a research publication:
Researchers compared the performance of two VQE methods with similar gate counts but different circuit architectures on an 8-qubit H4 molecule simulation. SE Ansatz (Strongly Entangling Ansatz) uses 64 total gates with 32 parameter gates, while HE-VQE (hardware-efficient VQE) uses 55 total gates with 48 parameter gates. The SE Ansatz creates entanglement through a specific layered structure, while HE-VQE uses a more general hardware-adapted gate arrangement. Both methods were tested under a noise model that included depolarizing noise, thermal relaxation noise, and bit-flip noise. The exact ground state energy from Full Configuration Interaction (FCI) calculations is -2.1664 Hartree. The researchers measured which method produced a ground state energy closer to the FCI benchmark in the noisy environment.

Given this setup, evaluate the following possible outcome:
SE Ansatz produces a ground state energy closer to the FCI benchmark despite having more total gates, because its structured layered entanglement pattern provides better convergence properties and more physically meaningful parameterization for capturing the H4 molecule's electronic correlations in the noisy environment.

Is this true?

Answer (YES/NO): NO